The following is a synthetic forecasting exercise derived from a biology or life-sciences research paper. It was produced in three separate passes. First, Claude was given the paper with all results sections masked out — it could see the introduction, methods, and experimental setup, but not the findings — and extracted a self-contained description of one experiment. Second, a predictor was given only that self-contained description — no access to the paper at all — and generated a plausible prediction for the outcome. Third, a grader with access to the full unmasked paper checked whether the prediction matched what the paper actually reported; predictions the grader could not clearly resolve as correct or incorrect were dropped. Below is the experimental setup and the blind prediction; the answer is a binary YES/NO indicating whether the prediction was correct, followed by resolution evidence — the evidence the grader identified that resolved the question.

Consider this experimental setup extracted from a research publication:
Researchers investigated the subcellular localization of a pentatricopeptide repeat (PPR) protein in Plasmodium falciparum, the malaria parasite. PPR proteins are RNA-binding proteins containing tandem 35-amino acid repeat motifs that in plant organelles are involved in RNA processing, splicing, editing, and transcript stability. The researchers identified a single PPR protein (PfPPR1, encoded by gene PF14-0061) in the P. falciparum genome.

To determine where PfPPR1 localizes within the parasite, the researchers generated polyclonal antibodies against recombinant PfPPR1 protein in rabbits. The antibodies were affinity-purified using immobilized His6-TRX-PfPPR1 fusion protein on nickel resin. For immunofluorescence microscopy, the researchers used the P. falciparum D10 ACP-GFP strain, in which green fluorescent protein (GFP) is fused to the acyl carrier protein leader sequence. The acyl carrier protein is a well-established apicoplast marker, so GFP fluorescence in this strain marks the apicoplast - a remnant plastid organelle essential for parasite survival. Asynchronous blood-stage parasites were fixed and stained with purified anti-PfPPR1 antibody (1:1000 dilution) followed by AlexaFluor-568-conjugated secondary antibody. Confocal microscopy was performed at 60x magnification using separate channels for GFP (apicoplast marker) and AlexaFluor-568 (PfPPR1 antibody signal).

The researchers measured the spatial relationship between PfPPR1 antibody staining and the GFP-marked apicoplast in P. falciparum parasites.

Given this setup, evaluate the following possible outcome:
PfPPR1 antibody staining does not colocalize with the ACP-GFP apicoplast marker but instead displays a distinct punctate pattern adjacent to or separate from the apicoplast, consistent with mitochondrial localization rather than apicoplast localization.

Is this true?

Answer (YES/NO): NO